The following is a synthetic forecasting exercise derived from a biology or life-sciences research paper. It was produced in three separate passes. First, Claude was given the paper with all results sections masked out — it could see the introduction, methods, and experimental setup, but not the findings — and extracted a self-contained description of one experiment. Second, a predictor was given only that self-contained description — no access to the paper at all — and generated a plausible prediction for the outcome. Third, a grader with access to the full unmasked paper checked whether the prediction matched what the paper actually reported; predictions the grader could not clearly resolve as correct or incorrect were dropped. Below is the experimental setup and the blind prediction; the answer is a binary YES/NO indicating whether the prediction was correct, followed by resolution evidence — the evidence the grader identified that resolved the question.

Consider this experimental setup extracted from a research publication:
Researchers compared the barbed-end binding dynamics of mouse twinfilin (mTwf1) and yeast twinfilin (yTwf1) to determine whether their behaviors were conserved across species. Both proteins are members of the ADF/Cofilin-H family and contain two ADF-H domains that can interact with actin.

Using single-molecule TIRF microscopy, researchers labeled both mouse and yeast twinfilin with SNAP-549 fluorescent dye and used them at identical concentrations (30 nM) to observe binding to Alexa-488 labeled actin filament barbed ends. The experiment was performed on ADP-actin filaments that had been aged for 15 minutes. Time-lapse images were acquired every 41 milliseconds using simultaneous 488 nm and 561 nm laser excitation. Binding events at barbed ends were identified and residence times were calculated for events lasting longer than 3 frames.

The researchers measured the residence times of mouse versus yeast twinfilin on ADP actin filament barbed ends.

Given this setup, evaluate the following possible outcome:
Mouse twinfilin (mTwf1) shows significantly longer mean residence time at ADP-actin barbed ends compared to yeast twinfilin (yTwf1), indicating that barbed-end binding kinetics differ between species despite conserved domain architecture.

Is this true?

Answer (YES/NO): NO